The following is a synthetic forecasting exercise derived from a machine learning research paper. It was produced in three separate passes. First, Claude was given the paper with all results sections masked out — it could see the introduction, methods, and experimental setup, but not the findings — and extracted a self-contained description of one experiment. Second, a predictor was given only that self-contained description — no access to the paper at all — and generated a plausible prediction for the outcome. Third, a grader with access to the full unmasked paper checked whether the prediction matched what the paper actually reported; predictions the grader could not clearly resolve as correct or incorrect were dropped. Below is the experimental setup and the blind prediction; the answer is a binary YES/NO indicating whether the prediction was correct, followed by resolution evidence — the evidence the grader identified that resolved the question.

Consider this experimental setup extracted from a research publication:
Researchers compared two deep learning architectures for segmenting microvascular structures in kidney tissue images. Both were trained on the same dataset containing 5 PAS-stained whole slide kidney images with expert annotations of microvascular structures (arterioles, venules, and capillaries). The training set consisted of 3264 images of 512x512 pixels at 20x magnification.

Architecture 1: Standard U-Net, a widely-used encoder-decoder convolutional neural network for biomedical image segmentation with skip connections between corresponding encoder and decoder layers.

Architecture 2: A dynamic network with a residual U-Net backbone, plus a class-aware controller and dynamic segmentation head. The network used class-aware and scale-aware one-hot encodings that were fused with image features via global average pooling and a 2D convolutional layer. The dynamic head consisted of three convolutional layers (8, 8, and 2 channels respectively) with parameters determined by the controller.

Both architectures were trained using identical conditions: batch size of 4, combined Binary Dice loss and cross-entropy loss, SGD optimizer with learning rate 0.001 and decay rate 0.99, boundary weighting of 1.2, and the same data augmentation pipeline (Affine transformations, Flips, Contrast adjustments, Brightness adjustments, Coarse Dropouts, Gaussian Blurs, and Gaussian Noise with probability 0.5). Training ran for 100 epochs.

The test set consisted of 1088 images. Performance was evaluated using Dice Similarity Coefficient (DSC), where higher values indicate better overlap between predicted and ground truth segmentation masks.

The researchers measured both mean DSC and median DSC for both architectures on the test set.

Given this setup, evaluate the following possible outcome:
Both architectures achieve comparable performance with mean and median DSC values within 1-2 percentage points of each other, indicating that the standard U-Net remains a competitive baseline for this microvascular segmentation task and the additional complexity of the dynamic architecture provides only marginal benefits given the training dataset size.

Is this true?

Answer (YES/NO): YES